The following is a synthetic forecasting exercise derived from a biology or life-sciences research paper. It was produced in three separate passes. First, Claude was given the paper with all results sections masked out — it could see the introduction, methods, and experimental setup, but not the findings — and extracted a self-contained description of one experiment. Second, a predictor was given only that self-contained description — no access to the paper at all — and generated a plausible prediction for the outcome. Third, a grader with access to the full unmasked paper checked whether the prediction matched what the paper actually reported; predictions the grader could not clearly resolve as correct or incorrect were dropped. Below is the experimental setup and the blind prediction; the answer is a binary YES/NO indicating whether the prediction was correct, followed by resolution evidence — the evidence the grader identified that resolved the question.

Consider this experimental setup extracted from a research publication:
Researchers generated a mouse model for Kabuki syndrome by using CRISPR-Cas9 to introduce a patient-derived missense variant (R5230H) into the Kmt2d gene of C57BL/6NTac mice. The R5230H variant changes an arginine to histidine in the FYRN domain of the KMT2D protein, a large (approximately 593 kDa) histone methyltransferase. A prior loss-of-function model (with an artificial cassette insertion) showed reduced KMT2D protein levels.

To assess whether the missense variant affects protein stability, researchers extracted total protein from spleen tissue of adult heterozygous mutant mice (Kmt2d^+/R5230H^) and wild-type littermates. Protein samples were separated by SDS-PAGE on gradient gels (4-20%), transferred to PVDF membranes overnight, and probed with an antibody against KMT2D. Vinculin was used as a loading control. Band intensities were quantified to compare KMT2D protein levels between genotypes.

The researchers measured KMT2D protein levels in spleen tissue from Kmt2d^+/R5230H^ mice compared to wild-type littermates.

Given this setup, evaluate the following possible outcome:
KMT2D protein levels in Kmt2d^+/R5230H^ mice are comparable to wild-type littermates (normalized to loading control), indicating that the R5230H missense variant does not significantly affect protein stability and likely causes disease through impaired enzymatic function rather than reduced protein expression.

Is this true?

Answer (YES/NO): NO